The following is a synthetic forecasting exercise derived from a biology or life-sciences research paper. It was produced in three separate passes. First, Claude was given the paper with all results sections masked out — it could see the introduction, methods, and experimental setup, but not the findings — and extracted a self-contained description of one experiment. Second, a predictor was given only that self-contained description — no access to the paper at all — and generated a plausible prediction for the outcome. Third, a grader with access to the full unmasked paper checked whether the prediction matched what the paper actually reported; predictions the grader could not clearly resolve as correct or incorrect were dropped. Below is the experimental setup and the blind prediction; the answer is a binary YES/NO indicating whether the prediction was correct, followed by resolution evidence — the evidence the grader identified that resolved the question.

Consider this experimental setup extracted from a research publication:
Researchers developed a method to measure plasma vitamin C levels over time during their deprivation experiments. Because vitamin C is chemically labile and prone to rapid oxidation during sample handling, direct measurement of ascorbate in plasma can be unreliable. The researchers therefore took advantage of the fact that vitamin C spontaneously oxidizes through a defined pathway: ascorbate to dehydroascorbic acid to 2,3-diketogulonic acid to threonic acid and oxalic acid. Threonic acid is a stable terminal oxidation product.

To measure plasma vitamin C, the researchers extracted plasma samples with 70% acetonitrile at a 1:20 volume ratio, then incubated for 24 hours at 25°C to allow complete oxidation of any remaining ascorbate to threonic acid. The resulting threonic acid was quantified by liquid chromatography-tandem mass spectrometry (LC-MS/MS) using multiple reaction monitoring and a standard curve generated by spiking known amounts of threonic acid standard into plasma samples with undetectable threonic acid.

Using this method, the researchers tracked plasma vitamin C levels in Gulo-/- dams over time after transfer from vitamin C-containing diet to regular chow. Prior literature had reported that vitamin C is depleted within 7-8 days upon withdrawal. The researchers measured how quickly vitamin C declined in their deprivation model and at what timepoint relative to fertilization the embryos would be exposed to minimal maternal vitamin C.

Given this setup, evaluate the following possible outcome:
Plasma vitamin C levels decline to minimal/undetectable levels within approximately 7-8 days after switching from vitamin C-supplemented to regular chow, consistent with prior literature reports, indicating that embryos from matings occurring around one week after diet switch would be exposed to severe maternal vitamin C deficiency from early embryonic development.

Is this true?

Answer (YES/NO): NO